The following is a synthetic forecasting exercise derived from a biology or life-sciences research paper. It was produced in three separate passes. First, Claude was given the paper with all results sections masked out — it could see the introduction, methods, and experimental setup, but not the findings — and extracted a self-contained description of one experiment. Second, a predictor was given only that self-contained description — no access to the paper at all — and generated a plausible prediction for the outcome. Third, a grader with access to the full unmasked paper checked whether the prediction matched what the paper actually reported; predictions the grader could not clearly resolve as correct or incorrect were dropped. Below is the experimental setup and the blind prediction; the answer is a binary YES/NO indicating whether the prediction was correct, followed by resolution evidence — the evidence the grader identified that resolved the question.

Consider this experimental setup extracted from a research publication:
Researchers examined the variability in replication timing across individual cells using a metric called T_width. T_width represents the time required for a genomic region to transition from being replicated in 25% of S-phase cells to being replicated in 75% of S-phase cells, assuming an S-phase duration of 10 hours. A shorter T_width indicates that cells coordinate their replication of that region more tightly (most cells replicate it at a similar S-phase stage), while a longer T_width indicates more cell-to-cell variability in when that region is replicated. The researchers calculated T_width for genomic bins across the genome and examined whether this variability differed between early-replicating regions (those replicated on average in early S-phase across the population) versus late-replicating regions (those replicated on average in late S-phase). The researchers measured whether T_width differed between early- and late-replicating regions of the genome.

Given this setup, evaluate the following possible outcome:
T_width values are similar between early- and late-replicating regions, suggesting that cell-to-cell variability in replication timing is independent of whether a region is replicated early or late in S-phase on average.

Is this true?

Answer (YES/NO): NO